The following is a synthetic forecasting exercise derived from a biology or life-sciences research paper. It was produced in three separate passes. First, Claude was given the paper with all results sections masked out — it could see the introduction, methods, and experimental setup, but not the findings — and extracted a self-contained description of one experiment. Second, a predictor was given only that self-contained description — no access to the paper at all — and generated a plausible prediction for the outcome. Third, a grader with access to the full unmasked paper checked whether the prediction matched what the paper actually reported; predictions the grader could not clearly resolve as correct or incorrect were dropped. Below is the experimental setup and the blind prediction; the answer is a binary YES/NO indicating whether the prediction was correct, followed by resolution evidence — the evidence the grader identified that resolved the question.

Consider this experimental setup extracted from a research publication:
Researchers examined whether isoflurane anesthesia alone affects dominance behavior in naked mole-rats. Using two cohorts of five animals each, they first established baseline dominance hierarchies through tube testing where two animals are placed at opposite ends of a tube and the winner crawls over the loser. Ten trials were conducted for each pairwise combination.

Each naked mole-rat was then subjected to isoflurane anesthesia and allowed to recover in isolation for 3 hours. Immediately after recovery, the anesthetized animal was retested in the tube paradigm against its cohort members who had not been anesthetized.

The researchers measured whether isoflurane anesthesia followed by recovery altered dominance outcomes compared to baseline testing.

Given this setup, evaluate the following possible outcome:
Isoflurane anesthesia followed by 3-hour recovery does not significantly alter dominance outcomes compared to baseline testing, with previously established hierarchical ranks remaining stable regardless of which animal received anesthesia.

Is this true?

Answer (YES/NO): YES